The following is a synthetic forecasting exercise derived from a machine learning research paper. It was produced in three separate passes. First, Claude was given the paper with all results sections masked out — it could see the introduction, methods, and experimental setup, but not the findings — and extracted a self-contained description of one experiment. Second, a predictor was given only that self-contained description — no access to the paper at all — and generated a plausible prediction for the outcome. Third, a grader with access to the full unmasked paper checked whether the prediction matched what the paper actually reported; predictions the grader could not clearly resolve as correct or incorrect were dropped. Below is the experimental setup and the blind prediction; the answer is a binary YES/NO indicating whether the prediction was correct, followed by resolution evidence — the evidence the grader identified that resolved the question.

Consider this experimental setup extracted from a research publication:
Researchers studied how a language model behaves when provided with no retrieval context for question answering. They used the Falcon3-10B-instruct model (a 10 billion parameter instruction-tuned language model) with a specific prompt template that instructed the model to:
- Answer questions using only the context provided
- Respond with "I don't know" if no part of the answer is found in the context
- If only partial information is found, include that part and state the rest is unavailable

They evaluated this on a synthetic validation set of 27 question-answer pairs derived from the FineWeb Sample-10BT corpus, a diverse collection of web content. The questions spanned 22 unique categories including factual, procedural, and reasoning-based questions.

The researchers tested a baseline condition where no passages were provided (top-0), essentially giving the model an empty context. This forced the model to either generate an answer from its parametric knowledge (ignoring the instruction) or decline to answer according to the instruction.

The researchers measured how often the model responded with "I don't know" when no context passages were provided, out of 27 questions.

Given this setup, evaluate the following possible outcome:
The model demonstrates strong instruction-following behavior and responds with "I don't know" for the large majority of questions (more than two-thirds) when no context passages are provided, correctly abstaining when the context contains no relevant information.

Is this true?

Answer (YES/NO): YES